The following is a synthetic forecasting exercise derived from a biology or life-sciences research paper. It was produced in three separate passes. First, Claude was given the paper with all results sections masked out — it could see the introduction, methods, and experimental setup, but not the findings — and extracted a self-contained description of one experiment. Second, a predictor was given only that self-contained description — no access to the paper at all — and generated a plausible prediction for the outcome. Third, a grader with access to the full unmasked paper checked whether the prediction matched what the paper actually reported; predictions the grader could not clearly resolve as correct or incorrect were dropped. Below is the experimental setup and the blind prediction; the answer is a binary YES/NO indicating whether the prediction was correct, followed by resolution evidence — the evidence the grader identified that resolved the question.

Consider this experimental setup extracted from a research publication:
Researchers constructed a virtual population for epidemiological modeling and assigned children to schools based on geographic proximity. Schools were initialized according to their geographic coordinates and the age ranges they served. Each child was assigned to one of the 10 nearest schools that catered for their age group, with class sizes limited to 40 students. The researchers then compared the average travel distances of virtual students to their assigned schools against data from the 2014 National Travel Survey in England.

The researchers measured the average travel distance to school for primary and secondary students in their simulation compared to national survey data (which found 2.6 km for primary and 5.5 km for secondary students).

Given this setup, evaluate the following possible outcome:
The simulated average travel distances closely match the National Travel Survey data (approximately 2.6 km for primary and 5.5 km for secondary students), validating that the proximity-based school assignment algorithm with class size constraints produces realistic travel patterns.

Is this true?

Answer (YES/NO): NO